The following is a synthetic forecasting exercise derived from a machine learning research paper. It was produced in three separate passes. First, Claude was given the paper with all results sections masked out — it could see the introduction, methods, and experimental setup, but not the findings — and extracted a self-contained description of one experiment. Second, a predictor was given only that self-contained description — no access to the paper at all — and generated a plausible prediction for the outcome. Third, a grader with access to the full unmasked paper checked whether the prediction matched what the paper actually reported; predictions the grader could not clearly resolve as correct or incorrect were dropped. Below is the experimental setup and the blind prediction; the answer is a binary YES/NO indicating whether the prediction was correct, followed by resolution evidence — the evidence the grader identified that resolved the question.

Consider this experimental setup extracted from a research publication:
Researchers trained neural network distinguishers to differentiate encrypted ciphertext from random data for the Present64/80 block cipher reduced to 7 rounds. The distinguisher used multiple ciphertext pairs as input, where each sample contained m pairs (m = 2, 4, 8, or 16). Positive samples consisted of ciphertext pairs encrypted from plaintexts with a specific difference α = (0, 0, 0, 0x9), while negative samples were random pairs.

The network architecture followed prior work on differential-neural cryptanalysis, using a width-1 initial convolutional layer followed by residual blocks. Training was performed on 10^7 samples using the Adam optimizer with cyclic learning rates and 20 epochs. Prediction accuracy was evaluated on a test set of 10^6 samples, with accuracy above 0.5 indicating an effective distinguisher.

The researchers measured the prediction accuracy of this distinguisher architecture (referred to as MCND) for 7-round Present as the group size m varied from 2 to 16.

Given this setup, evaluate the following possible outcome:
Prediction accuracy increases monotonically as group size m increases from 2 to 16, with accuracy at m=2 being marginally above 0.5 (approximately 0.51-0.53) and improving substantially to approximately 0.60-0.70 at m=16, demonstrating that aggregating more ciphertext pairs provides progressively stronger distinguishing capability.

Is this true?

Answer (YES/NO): NO